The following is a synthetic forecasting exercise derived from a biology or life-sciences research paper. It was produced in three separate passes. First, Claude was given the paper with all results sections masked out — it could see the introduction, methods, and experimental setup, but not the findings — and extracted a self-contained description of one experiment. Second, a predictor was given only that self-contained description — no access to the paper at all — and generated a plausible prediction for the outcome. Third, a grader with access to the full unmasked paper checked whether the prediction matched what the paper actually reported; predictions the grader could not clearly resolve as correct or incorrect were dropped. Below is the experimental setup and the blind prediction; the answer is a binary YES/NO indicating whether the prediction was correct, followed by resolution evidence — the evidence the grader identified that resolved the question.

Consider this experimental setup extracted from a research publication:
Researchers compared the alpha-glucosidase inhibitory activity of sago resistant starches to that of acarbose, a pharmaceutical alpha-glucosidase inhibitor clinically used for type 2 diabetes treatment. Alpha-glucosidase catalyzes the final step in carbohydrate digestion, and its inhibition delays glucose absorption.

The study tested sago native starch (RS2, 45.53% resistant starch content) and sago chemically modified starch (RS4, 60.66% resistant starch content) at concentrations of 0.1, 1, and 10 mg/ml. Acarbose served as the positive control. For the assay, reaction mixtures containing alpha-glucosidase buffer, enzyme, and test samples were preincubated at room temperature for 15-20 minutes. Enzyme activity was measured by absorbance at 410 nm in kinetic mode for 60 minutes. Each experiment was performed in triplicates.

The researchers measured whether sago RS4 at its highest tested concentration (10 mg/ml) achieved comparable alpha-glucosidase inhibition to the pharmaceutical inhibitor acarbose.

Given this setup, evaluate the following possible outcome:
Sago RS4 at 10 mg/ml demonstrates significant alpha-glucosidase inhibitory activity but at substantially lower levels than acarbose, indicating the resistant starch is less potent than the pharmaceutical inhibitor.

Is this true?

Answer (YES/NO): NO